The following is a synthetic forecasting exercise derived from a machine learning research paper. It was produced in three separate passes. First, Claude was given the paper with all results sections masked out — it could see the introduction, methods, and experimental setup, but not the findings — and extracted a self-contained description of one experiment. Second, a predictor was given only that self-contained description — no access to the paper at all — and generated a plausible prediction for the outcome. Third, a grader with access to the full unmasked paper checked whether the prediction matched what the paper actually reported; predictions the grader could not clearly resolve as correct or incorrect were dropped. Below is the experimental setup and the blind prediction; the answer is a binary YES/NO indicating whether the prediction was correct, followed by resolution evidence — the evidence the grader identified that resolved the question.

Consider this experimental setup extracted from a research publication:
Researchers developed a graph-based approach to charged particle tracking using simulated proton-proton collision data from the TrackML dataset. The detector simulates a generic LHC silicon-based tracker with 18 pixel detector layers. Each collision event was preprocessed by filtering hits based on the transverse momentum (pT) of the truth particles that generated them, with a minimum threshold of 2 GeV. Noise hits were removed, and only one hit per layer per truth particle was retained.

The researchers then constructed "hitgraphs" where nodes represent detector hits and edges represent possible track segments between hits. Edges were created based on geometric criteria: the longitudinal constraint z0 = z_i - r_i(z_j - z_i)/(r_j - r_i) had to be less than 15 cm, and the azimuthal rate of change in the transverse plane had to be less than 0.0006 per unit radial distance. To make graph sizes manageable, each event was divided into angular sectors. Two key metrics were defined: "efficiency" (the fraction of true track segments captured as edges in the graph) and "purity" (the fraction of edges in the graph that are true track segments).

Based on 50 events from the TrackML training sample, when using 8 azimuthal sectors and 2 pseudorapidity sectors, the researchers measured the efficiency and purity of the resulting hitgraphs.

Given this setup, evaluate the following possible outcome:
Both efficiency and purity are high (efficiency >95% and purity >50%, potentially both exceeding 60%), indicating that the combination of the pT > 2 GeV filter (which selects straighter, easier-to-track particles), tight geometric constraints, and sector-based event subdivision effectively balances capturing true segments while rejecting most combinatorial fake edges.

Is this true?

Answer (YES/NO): YES